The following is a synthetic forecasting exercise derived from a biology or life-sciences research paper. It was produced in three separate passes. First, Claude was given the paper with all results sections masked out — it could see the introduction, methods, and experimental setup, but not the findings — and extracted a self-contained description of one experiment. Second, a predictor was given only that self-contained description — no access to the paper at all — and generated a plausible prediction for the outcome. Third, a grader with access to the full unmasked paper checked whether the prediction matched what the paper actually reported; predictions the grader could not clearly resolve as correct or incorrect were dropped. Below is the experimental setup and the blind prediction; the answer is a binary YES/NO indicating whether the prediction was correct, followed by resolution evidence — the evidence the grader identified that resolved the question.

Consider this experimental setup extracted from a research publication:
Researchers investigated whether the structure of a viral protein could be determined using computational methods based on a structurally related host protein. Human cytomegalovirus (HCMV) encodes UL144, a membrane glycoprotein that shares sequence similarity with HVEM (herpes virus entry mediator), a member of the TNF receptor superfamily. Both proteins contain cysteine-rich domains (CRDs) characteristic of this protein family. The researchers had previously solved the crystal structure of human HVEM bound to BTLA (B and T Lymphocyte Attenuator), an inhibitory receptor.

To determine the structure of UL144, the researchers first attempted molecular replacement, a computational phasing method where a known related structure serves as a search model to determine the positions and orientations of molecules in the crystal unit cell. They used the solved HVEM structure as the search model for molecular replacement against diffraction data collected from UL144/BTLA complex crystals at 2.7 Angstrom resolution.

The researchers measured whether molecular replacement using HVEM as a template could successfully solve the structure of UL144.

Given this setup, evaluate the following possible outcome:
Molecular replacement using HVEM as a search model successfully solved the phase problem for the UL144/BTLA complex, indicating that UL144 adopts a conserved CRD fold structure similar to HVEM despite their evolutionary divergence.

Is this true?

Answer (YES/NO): NO